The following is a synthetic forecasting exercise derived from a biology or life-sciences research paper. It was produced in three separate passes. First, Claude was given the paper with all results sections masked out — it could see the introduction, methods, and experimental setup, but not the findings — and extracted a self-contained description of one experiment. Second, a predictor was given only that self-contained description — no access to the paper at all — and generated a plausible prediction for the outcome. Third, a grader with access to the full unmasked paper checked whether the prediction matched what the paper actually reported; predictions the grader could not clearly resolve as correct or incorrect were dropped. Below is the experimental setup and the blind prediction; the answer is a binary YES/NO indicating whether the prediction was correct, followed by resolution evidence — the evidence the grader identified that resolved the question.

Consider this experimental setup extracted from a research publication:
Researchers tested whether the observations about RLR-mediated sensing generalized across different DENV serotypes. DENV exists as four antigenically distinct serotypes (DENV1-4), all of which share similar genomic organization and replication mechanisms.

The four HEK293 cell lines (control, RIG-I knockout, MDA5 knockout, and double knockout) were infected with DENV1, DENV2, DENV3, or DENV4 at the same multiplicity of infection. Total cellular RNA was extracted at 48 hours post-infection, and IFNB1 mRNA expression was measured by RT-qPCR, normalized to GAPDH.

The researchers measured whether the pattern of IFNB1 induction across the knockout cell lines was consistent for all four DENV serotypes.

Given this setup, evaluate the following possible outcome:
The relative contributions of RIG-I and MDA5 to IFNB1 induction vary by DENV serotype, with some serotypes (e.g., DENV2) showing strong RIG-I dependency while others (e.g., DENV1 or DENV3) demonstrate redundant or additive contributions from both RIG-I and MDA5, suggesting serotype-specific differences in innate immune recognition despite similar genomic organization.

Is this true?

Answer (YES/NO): NO